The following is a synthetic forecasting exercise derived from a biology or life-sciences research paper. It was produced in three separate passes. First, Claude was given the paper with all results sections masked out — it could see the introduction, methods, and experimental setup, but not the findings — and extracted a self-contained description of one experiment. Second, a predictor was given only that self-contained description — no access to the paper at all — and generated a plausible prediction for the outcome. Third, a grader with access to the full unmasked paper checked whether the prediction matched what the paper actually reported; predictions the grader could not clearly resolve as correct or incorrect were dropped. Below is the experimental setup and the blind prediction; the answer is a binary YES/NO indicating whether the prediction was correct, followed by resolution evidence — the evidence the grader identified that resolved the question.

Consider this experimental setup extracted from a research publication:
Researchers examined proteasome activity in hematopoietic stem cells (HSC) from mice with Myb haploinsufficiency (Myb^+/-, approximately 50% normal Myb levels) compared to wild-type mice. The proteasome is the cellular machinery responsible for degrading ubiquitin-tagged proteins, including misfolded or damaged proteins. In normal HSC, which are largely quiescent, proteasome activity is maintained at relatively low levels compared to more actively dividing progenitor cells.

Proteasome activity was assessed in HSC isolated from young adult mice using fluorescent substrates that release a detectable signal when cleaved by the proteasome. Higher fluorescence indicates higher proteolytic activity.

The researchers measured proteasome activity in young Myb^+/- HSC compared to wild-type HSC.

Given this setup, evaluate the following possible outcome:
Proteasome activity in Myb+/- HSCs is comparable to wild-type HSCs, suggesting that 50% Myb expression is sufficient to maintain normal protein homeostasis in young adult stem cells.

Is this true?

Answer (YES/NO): NO